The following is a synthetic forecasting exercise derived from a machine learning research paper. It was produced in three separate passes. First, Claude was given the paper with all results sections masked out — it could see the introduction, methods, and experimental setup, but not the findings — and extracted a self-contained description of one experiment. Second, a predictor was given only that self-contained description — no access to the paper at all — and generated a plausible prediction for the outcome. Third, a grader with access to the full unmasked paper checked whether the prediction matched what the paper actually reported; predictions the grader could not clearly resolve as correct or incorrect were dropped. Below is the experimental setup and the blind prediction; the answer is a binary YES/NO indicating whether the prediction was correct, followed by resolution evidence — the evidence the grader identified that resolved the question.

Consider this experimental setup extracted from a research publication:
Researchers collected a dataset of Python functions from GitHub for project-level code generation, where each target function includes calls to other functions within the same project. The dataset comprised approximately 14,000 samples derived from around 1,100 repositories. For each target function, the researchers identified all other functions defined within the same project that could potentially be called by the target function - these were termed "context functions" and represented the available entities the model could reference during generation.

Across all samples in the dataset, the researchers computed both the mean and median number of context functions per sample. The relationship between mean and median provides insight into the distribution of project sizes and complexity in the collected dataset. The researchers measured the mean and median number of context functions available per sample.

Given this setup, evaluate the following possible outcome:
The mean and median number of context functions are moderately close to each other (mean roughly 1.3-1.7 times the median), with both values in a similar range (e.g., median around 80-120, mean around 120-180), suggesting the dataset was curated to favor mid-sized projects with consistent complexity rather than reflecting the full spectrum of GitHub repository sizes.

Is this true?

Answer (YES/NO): NO